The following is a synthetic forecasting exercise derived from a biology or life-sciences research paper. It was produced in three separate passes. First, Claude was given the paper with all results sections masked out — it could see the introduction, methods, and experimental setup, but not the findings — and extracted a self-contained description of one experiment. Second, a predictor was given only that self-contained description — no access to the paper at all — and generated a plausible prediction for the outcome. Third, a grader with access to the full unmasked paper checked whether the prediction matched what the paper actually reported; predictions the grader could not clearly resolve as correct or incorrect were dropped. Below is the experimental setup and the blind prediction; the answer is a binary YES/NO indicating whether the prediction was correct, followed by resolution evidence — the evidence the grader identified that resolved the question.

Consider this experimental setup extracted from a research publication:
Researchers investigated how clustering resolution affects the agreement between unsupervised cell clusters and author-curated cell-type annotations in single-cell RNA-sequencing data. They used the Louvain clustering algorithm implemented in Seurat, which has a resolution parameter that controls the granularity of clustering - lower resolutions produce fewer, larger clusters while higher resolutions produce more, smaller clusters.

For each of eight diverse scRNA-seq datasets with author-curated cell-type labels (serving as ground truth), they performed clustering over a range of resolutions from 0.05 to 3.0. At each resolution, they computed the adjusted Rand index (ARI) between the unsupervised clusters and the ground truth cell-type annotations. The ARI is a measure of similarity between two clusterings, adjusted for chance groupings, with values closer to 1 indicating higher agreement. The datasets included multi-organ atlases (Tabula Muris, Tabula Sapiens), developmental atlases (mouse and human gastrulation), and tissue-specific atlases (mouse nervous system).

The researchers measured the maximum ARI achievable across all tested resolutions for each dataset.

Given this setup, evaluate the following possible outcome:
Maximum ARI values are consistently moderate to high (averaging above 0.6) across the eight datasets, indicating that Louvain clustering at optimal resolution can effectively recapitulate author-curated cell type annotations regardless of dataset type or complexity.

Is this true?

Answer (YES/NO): YES